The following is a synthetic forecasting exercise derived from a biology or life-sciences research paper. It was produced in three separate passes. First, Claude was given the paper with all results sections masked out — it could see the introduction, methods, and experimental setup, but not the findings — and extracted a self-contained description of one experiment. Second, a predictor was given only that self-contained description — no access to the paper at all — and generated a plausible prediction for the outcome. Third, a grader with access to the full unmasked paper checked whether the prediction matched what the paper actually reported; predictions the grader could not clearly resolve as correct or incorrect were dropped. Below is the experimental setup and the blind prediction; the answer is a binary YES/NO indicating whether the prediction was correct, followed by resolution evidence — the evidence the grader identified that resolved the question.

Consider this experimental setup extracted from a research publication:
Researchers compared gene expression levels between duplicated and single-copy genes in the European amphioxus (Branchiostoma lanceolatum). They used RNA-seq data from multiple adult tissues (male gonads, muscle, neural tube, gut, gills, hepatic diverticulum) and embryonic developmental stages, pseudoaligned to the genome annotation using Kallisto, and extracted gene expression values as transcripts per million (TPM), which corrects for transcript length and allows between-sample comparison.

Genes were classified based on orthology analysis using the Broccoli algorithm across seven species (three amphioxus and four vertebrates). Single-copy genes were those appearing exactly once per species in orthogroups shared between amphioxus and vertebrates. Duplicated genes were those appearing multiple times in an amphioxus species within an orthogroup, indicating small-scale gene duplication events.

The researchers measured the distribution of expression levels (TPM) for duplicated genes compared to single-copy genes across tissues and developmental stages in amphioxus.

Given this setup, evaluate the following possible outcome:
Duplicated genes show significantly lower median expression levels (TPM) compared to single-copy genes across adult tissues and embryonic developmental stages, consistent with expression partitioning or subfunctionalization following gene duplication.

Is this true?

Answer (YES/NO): YES